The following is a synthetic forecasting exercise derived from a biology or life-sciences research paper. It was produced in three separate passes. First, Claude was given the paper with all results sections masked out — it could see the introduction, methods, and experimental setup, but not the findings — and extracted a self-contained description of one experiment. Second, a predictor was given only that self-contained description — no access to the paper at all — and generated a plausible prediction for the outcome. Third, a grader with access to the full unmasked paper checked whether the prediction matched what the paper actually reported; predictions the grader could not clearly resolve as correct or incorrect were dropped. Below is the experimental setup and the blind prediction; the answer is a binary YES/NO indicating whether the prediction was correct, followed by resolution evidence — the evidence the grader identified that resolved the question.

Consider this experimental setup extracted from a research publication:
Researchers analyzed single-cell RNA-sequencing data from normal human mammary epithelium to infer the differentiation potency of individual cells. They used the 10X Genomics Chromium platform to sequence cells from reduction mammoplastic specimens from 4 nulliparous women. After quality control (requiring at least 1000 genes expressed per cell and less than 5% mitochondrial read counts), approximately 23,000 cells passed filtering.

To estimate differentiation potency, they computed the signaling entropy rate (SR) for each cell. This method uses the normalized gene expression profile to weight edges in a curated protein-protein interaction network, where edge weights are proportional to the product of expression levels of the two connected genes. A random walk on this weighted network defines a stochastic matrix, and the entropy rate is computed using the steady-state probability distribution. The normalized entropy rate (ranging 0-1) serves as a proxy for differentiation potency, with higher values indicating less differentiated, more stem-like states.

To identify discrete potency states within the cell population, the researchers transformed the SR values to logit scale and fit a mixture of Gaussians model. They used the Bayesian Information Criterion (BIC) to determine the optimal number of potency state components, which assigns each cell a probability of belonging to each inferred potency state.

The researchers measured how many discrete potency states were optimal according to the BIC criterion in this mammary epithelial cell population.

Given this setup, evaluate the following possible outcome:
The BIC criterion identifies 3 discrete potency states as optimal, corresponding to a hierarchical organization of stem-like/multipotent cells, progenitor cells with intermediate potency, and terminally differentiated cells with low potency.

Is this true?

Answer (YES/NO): YES